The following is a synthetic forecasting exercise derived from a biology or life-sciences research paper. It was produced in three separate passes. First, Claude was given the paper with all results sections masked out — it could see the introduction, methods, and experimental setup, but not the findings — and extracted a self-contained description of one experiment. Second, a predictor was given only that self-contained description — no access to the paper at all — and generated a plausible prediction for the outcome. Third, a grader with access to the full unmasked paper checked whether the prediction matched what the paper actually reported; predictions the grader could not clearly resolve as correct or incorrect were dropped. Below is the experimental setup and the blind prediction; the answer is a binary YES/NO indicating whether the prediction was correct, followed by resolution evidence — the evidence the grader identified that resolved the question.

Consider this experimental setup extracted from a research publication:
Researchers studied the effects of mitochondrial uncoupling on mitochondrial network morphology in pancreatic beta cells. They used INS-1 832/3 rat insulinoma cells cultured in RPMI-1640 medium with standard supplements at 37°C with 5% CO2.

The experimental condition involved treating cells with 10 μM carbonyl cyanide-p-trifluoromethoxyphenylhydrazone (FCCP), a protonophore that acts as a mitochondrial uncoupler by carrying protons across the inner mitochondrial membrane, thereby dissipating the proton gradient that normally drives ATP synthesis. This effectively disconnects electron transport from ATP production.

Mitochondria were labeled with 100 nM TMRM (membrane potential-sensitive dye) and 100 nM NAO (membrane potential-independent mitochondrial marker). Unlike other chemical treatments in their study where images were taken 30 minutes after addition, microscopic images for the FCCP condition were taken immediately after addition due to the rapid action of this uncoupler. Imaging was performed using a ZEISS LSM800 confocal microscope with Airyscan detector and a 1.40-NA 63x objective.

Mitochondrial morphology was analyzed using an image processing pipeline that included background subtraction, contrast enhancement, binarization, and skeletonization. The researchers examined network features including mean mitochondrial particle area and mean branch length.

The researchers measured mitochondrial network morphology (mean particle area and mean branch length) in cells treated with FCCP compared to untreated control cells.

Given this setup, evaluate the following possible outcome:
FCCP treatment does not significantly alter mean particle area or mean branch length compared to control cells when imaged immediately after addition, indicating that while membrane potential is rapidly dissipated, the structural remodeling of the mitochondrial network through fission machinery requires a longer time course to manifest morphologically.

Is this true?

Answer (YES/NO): NO